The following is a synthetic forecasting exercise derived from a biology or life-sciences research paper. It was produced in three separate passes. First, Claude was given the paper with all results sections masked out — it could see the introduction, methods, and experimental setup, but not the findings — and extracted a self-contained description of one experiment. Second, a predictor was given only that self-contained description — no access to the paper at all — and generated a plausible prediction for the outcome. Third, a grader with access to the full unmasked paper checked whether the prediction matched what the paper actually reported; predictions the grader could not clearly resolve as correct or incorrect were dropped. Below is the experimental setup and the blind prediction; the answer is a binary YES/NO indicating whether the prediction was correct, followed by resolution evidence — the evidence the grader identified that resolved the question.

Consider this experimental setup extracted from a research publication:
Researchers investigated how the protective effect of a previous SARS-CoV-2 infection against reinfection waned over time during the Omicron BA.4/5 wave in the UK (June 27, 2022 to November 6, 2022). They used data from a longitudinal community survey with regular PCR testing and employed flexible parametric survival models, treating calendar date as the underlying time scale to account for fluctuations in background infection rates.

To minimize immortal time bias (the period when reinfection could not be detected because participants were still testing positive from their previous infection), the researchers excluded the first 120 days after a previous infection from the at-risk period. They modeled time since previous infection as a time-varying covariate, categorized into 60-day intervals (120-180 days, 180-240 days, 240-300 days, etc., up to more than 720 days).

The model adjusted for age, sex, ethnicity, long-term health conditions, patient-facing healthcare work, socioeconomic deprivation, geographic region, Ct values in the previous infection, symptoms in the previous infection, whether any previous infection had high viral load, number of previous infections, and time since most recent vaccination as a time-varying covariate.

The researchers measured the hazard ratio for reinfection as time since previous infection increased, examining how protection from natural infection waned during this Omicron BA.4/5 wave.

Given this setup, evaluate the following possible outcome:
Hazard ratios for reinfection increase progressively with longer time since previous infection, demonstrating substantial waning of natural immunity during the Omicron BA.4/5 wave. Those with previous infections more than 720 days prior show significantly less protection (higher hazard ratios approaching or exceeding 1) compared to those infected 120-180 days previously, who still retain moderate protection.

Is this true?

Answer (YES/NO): NO